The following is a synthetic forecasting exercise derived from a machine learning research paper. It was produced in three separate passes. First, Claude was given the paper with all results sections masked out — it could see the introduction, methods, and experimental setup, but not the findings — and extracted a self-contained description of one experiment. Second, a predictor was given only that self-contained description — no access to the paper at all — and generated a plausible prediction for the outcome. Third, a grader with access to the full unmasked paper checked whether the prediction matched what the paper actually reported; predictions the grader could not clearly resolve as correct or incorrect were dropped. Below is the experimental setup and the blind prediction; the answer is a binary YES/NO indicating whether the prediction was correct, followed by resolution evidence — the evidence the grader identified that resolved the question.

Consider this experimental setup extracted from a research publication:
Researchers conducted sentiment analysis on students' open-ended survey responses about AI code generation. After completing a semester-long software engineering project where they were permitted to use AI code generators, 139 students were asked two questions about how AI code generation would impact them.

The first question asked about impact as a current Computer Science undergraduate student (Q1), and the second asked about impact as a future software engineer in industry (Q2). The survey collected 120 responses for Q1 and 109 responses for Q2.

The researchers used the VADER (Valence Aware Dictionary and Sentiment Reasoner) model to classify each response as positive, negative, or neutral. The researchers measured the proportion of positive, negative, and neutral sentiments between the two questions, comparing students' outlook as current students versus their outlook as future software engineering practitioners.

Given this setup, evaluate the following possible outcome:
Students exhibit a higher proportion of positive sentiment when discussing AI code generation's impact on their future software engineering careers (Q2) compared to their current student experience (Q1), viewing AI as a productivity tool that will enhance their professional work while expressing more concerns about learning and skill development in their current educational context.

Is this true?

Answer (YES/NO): NO